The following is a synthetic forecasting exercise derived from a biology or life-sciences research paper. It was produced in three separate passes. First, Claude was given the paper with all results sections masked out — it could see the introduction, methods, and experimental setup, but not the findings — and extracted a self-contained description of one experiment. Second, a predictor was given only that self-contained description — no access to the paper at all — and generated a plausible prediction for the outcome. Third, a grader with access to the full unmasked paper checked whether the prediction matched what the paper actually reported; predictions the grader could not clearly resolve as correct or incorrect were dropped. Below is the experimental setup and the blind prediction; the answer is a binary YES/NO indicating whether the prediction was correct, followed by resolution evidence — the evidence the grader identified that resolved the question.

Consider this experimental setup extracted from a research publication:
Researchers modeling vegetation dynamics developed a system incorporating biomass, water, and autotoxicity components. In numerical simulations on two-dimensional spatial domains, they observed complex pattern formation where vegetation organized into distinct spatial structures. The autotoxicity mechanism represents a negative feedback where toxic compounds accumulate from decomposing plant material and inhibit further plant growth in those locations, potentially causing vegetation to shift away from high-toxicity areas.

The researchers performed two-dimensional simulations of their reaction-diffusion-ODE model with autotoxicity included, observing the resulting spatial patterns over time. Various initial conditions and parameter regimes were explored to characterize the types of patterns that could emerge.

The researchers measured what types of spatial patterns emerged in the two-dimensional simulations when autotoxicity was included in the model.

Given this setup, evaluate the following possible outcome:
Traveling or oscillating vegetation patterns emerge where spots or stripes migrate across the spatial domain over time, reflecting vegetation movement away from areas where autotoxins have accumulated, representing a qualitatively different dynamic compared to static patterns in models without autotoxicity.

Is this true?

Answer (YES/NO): YES